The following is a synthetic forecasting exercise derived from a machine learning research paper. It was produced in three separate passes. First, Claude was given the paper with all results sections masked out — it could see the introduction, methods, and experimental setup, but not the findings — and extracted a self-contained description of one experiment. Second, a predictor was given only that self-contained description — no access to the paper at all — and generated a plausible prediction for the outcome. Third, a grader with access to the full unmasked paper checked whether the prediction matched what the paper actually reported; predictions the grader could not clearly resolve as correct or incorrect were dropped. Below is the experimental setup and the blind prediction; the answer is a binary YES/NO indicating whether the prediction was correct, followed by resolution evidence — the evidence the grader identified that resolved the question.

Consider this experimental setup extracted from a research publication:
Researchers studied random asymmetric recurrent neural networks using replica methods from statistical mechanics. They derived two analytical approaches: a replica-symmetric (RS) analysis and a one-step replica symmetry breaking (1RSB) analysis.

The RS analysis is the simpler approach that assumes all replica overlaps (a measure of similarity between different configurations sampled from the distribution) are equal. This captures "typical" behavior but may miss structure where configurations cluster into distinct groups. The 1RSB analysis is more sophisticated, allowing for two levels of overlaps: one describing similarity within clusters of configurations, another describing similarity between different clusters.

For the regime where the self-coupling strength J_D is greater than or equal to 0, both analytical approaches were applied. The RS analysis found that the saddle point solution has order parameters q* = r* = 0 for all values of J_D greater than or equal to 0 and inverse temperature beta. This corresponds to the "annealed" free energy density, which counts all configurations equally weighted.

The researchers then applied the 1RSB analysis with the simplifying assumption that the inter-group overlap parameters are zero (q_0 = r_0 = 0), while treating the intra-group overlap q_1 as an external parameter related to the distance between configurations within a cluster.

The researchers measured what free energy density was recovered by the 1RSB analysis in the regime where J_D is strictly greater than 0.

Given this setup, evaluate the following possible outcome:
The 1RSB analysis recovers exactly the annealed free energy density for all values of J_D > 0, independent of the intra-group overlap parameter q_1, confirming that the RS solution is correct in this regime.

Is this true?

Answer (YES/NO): YES